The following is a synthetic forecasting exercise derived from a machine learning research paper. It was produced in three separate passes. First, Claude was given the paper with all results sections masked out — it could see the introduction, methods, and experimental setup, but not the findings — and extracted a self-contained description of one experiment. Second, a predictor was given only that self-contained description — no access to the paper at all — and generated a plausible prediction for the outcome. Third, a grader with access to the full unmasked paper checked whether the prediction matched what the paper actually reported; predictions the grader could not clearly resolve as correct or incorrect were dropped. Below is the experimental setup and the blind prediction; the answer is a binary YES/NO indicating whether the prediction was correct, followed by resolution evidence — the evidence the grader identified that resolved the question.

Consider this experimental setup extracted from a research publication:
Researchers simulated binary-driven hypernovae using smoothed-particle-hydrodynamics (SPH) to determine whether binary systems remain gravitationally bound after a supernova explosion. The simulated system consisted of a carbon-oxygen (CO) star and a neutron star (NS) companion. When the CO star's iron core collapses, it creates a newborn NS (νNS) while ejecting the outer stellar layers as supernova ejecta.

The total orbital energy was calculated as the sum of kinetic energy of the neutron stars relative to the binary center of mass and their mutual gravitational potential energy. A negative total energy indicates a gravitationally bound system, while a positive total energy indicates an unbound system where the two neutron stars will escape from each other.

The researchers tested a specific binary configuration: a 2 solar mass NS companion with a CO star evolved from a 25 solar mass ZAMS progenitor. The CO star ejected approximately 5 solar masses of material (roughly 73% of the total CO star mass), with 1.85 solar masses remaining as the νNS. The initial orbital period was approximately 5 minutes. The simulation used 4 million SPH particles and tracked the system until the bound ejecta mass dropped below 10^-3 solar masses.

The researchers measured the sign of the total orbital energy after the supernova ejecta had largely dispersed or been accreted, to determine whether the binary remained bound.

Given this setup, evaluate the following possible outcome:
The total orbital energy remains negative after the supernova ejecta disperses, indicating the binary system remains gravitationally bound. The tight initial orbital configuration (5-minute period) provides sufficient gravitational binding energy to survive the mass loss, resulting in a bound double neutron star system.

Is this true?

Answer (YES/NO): YES